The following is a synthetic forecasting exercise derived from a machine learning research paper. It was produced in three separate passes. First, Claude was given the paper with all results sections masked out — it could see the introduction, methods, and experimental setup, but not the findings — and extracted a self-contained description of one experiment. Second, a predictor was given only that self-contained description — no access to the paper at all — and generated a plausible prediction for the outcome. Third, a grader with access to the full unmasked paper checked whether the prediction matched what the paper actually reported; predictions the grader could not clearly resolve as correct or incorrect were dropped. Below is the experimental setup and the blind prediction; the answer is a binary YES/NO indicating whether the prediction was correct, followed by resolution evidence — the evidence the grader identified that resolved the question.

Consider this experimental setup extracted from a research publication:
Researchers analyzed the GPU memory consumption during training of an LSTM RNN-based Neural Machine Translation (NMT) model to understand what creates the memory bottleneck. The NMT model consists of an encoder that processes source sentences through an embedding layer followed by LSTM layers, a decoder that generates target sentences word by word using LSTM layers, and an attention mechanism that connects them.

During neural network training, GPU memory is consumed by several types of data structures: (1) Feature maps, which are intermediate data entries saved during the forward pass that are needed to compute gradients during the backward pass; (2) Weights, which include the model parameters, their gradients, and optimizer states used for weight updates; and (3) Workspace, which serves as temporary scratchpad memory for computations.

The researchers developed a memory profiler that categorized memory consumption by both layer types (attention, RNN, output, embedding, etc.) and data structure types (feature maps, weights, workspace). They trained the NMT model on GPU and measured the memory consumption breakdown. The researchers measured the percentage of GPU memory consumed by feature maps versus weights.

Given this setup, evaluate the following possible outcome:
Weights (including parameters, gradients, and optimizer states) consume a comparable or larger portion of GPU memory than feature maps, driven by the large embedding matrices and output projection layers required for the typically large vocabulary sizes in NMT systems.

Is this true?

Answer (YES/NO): NO